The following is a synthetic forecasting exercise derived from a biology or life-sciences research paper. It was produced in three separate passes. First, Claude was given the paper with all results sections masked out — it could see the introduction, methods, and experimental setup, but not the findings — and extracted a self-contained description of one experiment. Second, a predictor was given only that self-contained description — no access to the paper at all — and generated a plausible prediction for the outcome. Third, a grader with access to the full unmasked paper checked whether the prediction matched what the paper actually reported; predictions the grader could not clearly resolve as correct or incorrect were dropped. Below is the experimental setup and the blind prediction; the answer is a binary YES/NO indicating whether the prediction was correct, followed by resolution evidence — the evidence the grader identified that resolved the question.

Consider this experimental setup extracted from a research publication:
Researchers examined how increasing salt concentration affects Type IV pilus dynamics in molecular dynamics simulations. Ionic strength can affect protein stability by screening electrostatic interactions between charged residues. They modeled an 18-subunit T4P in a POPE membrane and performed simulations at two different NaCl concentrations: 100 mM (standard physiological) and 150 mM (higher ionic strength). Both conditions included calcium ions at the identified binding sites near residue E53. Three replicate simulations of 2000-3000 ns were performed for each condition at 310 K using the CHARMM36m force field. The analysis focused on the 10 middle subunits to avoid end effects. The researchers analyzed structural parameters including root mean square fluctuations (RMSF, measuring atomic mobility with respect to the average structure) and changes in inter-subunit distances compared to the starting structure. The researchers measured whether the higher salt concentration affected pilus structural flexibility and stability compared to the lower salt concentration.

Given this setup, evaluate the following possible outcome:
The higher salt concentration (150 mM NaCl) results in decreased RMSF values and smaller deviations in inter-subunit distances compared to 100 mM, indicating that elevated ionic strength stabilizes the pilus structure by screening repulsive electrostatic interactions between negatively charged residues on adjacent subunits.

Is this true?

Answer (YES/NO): NO